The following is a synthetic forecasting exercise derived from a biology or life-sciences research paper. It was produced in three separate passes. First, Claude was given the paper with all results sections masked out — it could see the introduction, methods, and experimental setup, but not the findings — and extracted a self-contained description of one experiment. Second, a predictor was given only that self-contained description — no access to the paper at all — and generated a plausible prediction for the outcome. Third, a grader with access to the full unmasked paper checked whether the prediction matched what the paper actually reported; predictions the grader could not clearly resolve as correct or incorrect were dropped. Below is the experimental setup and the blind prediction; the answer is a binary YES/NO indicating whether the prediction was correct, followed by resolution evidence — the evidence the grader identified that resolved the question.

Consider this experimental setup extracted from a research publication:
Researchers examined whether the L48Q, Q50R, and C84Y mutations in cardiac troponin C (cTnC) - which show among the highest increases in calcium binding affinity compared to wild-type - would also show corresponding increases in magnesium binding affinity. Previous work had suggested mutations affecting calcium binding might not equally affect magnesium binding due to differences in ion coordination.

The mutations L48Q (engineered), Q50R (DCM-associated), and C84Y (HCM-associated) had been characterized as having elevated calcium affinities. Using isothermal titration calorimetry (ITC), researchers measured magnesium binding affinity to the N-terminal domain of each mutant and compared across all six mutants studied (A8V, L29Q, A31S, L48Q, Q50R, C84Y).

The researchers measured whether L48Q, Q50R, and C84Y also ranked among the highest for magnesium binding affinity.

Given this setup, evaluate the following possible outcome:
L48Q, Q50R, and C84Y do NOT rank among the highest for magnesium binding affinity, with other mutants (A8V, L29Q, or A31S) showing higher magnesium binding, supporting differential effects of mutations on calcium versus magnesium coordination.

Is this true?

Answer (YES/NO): NO